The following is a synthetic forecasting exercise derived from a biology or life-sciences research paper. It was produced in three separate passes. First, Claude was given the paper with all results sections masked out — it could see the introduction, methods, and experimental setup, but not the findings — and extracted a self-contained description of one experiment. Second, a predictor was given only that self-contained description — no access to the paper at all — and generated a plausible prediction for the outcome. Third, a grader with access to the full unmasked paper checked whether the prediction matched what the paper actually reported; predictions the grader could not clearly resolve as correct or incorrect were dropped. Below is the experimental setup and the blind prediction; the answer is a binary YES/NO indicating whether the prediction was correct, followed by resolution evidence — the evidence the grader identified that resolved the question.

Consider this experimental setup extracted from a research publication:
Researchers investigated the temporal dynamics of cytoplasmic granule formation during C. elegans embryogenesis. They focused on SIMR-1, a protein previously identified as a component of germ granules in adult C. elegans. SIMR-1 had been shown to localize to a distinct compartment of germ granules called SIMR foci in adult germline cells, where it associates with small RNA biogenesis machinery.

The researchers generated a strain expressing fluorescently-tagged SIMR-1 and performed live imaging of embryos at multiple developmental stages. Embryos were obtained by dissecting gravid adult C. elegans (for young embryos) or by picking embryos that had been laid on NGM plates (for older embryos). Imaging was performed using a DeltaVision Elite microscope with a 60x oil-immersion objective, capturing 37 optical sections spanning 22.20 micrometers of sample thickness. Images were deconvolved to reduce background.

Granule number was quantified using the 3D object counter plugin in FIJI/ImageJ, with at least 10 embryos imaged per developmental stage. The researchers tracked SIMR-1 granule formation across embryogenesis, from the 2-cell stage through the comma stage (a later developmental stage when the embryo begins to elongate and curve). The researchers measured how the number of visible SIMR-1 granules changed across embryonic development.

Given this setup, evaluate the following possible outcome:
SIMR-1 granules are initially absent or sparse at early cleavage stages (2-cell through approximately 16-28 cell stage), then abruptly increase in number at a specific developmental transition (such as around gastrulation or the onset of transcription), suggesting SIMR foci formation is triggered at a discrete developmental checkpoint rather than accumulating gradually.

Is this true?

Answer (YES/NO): NO